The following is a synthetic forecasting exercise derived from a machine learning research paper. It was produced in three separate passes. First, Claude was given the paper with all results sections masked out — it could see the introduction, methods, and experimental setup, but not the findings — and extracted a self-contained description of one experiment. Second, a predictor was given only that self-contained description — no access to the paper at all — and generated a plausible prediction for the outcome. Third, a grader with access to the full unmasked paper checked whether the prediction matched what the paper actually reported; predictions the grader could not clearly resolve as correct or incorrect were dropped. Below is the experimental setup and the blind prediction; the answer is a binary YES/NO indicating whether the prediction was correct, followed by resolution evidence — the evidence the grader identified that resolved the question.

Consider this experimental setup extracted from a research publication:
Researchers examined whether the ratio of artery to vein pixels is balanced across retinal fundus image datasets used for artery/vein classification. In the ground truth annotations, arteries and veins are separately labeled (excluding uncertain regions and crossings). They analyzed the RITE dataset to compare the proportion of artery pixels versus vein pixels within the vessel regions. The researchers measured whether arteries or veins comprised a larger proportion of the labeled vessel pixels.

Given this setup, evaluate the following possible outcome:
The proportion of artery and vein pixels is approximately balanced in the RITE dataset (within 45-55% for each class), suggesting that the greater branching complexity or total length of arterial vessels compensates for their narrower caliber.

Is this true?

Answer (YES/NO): NO